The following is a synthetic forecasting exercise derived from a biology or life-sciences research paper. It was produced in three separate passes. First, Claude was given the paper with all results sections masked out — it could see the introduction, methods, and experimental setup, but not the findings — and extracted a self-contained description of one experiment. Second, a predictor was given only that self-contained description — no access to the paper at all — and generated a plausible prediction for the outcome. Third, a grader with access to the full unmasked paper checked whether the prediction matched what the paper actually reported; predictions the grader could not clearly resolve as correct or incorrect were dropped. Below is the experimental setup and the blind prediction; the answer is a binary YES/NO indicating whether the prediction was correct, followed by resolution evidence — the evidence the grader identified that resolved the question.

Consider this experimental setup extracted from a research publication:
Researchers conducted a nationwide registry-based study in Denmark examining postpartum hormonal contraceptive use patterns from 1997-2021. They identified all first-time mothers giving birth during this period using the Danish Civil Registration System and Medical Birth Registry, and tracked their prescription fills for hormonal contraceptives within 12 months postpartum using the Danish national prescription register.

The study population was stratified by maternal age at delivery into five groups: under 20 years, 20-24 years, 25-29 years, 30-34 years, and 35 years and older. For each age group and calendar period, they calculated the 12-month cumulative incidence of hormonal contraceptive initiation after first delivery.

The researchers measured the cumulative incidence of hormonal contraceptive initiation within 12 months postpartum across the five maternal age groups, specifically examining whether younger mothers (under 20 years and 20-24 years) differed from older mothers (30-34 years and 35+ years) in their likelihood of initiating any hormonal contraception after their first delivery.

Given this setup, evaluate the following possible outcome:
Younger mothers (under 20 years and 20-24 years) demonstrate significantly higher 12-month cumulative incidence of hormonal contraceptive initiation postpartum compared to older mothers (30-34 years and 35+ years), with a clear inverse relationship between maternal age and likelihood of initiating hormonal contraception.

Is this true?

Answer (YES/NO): YES